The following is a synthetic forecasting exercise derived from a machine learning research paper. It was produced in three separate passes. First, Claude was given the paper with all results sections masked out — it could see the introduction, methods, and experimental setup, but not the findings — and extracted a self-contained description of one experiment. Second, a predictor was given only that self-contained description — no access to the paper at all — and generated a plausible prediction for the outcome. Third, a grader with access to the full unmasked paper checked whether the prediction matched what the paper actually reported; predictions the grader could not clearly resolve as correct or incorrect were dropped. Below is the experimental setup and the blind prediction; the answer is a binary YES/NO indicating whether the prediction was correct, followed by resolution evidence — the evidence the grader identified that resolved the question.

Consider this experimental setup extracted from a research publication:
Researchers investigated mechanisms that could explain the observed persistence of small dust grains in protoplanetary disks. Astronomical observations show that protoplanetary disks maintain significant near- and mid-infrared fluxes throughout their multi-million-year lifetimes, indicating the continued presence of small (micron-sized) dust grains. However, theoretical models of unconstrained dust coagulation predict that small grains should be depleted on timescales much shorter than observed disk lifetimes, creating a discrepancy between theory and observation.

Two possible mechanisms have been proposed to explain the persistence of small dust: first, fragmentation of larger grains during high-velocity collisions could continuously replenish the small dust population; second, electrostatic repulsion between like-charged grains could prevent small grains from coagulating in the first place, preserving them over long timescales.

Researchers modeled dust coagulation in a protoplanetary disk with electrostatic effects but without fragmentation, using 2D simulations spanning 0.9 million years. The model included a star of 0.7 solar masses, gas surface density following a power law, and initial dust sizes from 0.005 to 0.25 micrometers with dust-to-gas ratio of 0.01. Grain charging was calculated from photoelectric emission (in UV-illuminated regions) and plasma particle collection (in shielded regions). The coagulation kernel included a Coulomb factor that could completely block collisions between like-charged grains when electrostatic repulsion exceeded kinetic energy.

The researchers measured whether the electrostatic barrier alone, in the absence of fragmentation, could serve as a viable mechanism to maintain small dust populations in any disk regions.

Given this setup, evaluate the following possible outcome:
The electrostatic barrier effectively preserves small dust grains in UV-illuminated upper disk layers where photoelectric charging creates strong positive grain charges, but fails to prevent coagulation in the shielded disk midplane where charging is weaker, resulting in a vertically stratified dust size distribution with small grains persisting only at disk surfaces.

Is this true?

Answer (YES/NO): NO